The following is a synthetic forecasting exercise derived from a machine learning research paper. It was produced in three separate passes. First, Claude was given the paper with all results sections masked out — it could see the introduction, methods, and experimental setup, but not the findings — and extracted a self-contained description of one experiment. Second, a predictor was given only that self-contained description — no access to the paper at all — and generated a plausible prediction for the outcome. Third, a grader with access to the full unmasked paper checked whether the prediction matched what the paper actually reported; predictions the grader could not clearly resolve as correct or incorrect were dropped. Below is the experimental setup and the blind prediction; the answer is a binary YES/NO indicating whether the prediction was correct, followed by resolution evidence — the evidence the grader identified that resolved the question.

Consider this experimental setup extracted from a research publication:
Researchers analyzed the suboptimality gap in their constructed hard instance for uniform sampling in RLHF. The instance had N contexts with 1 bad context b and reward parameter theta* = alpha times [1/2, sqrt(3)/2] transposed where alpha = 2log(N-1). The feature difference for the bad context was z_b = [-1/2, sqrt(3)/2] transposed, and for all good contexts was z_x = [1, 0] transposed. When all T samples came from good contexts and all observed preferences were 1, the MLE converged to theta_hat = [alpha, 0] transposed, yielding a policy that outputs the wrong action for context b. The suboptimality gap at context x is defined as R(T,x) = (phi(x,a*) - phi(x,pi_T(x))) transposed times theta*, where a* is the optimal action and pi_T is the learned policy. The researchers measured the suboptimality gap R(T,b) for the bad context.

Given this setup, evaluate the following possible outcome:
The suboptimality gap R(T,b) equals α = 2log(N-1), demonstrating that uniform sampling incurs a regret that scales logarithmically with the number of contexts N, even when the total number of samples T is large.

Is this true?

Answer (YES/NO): NO